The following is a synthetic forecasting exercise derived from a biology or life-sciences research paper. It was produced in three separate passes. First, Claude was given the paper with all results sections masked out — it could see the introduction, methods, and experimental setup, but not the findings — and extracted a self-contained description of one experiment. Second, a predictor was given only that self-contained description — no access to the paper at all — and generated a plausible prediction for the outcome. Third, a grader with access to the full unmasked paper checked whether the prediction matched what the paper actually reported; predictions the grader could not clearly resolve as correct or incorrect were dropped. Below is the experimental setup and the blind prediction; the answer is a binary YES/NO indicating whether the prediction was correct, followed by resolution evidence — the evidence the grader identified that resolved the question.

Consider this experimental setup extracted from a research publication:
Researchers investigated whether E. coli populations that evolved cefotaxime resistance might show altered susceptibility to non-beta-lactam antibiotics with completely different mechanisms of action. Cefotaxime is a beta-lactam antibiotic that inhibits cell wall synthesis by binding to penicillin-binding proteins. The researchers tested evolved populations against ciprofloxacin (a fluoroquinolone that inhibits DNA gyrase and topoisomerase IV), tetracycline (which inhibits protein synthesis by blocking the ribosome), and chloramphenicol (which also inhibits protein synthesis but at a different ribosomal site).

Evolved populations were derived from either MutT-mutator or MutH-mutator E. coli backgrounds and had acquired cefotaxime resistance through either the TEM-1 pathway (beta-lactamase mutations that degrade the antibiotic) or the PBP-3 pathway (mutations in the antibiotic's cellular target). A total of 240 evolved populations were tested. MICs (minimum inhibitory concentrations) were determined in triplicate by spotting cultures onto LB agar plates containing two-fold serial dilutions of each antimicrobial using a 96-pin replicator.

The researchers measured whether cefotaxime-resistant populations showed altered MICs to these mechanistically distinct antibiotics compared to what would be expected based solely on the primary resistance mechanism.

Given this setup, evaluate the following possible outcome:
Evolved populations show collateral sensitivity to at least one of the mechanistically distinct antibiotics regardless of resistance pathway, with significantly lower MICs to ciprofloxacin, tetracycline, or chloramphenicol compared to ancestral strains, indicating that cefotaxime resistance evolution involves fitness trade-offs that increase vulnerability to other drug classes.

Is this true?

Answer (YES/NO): NO